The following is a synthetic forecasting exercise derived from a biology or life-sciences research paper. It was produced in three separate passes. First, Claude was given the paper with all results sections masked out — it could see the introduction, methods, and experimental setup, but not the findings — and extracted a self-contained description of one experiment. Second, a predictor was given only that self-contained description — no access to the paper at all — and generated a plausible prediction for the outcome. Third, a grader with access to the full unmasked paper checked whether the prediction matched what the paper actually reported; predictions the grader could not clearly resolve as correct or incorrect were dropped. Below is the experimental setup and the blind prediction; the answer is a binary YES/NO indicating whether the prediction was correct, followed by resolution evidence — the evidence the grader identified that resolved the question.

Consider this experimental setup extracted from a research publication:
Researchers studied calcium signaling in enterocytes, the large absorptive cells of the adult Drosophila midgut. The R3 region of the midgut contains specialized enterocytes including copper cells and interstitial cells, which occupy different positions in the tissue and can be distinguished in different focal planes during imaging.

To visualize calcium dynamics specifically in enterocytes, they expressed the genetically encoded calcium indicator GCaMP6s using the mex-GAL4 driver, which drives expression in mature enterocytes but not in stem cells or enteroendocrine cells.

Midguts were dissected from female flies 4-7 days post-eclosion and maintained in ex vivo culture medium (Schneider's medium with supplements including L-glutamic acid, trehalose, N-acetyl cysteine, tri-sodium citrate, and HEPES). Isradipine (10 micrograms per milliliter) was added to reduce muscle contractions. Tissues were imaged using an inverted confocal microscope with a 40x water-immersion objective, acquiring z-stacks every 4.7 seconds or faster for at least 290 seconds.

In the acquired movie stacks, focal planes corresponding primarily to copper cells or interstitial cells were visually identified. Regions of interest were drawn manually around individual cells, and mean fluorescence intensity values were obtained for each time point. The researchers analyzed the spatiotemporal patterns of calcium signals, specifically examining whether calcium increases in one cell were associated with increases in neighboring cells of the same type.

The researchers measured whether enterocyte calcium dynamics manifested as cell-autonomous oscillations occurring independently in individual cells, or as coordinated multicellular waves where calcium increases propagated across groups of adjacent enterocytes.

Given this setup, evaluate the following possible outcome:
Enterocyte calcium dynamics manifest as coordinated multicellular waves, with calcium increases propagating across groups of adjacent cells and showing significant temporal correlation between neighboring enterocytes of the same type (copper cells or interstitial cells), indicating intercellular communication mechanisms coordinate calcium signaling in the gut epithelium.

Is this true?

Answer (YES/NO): YES